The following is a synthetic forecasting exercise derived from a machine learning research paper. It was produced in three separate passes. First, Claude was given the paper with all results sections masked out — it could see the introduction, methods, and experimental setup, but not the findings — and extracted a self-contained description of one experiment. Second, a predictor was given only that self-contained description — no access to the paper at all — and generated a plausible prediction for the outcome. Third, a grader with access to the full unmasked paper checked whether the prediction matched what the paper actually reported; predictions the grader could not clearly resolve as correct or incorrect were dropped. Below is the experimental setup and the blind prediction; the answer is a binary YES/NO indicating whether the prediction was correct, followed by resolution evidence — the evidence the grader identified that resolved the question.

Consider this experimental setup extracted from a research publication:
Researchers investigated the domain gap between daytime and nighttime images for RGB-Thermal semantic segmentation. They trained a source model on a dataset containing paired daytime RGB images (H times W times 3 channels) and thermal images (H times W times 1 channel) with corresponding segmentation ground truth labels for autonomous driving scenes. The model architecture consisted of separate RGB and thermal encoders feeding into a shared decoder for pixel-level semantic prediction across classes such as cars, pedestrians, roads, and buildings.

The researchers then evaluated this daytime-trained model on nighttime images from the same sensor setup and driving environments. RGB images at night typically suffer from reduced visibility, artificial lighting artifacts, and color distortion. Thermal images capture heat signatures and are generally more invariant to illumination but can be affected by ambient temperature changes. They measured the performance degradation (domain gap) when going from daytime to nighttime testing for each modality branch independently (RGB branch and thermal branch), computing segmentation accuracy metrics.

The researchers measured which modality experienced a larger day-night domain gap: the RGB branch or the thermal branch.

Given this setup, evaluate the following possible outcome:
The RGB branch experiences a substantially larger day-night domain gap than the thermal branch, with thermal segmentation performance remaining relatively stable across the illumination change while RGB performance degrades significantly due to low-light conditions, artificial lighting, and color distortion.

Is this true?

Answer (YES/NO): YES